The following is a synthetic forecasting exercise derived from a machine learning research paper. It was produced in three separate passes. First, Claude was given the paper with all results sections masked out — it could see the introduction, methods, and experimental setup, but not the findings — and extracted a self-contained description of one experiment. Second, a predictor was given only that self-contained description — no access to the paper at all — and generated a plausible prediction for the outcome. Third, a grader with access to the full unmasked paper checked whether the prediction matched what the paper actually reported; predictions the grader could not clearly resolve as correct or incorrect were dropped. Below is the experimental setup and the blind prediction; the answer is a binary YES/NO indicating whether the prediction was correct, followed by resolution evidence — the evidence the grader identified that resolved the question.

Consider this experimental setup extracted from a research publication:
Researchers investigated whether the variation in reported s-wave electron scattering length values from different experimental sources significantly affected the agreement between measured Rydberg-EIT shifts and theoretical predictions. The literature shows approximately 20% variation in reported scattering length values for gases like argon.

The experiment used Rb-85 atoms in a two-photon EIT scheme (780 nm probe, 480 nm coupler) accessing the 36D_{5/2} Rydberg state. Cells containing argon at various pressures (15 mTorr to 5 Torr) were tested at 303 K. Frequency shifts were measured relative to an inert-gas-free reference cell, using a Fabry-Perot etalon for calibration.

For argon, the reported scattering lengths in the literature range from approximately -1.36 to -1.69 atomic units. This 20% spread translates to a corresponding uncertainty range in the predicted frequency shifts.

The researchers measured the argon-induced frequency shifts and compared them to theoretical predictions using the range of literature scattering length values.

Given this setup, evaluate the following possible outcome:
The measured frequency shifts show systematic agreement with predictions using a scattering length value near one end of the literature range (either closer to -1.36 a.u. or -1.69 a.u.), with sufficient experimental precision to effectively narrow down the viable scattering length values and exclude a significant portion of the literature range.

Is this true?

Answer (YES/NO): NO